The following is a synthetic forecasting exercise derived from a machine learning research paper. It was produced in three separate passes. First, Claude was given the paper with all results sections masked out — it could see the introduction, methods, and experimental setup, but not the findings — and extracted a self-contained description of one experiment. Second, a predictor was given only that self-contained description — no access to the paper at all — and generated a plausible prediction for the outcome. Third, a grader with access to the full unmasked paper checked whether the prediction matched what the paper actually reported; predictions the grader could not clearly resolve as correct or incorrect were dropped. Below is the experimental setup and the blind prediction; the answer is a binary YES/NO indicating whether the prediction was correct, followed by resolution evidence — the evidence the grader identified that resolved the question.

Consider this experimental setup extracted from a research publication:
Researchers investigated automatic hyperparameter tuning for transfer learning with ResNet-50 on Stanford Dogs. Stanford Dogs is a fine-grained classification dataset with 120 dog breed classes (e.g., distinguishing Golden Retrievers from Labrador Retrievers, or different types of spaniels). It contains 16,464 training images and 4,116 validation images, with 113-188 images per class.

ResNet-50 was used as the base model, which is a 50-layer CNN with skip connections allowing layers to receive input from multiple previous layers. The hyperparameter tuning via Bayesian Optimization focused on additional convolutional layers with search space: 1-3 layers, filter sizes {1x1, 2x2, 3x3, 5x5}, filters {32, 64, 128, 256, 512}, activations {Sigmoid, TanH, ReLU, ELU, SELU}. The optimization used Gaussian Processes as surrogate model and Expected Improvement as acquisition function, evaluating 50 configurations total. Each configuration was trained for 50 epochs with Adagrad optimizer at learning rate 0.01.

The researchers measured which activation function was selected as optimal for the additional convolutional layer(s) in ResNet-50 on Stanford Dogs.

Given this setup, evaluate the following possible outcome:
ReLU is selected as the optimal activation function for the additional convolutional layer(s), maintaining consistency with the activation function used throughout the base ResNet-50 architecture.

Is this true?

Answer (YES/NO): NO